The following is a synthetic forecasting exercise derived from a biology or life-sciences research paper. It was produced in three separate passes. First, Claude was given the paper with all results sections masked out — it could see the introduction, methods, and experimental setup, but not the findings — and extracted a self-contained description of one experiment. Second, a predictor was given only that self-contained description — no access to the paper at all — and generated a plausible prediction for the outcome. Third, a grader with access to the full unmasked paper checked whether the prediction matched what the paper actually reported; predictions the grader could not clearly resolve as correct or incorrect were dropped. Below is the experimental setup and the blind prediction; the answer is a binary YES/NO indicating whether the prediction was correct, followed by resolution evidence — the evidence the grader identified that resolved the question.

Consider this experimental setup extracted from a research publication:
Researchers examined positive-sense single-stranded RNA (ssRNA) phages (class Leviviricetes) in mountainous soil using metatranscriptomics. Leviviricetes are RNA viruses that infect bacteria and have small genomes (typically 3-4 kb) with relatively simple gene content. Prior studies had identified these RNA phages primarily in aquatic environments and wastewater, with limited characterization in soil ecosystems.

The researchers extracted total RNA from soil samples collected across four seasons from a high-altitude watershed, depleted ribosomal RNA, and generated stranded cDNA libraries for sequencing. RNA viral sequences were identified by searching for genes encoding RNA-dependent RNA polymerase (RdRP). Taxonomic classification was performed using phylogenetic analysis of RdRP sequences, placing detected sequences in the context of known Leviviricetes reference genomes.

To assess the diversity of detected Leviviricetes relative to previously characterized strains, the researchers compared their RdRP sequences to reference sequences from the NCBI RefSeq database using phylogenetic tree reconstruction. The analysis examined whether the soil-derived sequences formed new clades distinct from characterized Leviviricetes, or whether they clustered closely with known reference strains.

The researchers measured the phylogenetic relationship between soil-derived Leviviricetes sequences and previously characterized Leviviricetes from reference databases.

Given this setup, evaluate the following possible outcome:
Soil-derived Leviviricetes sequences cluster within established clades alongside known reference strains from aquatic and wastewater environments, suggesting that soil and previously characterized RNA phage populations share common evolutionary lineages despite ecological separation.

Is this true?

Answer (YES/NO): NO